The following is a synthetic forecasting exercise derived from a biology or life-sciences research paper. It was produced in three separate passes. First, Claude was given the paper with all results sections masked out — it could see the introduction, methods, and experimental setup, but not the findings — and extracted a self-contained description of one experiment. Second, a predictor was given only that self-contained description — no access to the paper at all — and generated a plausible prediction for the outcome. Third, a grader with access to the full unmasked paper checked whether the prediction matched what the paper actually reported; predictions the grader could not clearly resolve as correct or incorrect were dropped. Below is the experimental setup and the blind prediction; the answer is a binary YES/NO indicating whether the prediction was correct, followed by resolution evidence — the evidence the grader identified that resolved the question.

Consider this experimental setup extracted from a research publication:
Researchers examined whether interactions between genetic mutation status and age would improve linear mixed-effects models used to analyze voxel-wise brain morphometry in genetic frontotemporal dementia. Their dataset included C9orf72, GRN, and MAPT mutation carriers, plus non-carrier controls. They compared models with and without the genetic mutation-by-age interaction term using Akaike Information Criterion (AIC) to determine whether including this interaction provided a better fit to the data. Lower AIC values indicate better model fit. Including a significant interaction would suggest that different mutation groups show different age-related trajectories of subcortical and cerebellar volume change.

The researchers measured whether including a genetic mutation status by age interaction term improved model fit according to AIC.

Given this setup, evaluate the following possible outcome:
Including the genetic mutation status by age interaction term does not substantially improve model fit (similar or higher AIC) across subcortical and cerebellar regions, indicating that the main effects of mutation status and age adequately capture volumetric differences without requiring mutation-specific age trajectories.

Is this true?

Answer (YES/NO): YES